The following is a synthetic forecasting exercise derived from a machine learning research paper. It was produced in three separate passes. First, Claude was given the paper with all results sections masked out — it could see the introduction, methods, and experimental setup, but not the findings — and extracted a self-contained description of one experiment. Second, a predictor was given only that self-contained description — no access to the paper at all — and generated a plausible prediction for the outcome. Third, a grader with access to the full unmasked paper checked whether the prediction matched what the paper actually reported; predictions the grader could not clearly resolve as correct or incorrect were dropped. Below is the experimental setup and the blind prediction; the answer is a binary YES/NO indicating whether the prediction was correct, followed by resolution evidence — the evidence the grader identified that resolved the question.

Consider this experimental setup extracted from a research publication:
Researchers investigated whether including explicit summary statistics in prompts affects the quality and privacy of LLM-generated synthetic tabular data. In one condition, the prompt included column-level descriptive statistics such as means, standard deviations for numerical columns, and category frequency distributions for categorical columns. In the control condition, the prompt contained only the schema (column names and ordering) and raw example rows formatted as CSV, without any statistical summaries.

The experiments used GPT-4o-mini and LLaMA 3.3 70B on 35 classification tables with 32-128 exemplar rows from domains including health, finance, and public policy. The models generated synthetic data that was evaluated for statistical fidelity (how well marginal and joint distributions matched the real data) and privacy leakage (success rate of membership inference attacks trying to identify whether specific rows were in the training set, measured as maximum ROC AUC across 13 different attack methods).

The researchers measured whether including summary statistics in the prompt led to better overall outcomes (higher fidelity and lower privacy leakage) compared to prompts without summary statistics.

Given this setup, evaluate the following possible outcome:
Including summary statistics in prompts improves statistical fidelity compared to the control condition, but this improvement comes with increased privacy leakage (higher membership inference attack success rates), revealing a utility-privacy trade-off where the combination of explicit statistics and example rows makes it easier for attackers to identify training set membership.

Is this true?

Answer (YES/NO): NO